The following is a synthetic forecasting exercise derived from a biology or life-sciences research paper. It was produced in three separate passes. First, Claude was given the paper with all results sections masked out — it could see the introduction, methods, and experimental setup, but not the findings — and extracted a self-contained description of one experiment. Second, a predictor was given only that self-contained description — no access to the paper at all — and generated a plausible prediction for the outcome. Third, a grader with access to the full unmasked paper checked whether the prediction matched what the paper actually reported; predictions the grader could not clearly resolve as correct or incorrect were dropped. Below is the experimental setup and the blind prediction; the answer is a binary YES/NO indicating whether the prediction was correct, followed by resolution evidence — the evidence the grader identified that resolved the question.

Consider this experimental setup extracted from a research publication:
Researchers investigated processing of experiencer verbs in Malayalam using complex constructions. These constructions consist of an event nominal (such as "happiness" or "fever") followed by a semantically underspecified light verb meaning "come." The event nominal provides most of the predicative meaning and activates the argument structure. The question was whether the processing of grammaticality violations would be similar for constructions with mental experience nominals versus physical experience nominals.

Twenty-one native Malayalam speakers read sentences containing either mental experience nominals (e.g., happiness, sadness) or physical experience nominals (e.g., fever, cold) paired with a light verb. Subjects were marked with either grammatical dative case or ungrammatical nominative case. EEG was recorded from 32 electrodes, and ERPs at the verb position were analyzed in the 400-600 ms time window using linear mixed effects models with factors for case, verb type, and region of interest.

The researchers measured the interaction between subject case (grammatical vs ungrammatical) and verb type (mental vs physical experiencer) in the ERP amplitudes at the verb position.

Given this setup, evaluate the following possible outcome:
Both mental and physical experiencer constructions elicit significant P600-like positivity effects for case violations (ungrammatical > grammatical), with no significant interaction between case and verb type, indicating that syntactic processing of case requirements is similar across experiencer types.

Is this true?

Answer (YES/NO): NO